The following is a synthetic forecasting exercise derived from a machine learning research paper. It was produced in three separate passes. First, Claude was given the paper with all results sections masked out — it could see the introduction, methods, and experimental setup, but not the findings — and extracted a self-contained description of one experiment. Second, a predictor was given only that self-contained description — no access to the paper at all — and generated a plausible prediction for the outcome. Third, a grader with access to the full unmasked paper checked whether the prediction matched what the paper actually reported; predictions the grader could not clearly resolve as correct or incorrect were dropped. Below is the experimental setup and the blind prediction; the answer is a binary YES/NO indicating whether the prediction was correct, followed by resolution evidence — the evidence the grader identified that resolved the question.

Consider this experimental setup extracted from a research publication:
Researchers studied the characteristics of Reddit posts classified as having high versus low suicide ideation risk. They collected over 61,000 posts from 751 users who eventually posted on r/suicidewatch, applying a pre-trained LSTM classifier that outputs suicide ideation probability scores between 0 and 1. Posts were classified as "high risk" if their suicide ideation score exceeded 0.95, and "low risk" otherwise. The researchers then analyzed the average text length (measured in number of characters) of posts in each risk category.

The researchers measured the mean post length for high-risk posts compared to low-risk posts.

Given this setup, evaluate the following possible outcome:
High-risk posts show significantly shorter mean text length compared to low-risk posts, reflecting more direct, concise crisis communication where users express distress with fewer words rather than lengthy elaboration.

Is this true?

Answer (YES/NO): NO